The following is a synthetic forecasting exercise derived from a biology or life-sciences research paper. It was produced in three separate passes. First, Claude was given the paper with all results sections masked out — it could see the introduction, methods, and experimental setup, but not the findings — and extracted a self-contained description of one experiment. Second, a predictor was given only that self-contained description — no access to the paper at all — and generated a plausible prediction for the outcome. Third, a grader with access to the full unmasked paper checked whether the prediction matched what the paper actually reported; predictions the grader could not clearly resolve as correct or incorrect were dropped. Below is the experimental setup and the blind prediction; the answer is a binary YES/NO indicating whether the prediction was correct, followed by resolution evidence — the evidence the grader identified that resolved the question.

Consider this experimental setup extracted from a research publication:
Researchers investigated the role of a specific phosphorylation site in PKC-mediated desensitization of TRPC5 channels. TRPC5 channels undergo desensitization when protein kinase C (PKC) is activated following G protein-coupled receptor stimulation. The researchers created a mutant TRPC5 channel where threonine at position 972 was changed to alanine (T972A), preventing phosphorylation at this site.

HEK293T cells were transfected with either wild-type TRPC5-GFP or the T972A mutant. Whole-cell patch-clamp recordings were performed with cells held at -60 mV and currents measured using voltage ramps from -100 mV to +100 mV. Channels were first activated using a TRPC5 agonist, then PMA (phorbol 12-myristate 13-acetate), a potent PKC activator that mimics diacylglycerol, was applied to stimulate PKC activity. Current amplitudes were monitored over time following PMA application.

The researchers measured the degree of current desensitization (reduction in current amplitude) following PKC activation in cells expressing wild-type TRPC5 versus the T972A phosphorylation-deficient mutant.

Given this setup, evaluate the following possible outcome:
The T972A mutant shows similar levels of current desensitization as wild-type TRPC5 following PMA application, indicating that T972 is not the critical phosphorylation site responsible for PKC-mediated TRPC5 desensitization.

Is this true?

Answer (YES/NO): NO